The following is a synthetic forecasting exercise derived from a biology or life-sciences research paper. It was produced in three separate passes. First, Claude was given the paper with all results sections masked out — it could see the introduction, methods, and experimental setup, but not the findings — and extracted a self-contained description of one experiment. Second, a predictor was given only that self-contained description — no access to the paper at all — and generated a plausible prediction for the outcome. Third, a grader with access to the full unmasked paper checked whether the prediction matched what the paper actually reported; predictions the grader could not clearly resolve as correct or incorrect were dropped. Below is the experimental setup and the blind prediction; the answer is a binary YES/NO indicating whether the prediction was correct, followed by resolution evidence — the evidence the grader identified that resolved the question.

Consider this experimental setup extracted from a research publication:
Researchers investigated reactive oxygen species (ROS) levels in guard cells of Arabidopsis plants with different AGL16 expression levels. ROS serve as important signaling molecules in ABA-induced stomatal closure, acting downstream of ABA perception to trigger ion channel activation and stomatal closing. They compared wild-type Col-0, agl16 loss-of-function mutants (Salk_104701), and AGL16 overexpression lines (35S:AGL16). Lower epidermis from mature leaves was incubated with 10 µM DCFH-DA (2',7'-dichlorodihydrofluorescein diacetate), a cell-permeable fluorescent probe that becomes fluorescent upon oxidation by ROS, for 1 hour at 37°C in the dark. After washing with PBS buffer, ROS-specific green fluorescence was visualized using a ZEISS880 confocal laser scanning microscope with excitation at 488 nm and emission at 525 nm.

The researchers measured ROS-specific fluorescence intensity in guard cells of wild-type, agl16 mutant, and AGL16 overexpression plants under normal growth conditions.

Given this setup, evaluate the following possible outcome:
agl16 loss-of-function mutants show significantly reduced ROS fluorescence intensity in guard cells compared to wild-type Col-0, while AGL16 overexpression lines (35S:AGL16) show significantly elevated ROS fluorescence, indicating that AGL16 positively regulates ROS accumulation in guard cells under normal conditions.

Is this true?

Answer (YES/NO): NO